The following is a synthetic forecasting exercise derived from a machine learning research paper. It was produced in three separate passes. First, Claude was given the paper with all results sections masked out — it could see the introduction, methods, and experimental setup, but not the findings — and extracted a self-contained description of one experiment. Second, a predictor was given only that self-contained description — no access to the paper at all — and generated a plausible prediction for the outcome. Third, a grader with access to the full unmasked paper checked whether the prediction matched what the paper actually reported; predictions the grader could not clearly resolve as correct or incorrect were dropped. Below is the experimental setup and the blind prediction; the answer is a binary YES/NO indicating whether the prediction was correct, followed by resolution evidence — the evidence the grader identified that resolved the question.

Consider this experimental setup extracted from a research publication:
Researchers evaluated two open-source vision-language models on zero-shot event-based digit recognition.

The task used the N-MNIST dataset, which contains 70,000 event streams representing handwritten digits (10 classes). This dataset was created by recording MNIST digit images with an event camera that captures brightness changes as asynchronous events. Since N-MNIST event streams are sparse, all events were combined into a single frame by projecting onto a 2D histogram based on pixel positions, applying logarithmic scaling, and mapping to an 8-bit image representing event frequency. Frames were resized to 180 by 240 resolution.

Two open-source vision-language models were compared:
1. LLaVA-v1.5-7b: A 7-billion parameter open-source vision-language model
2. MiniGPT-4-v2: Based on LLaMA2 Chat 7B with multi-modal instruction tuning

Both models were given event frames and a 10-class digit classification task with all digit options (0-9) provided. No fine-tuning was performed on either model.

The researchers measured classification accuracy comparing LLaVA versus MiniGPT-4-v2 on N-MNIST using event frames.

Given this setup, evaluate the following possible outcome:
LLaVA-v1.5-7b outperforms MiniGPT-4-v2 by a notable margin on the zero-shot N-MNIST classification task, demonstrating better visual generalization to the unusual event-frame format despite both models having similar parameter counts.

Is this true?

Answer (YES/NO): YES